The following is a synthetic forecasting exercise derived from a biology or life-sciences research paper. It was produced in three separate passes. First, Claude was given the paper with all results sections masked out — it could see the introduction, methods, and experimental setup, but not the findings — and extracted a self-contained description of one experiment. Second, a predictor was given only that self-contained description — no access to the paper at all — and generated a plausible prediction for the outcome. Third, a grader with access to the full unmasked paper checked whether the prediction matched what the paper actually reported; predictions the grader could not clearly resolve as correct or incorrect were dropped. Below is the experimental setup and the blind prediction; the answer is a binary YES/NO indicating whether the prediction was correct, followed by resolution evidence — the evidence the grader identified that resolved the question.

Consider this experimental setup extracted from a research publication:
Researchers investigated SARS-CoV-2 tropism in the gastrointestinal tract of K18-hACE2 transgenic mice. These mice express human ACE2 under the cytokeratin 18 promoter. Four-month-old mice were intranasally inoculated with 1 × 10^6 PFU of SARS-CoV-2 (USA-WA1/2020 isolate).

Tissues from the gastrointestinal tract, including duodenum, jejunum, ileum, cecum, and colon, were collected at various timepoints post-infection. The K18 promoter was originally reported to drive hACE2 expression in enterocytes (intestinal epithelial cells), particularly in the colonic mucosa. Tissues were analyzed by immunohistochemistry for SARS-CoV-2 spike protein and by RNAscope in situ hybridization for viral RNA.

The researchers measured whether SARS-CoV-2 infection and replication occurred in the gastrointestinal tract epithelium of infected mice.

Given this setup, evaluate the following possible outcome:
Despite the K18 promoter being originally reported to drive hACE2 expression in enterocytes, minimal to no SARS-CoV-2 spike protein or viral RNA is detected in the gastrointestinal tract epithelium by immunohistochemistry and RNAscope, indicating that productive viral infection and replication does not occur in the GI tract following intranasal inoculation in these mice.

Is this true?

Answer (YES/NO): YES